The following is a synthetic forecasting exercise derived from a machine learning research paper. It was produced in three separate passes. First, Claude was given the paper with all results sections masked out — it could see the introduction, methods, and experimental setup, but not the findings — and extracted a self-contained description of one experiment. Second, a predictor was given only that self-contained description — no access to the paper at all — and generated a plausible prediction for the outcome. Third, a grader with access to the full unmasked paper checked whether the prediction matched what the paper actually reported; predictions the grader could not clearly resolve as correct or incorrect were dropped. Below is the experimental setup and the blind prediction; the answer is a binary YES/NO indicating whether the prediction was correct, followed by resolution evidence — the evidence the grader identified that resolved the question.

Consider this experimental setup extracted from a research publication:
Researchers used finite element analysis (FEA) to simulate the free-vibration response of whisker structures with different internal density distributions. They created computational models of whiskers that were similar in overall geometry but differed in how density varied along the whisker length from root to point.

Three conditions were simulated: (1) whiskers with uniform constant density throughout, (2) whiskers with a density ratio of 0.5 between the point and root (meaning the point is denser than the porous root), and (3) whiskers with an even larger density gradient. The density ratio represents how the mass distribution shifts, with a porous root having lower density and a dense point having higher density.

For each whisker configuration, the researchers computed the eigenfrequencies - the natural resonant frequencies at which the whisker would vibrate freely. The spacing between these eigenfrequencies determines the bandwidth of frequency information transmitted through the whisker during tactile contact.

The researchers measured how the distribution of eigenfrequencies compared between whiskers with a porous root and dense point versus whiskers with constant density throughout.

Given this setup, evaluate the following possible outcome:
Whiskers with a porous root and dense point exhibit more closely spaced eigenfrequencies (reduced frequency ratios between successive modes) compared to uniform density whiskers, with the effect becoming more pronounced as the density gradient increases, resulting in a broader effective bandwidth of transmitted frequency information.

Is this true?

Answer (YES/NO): NO